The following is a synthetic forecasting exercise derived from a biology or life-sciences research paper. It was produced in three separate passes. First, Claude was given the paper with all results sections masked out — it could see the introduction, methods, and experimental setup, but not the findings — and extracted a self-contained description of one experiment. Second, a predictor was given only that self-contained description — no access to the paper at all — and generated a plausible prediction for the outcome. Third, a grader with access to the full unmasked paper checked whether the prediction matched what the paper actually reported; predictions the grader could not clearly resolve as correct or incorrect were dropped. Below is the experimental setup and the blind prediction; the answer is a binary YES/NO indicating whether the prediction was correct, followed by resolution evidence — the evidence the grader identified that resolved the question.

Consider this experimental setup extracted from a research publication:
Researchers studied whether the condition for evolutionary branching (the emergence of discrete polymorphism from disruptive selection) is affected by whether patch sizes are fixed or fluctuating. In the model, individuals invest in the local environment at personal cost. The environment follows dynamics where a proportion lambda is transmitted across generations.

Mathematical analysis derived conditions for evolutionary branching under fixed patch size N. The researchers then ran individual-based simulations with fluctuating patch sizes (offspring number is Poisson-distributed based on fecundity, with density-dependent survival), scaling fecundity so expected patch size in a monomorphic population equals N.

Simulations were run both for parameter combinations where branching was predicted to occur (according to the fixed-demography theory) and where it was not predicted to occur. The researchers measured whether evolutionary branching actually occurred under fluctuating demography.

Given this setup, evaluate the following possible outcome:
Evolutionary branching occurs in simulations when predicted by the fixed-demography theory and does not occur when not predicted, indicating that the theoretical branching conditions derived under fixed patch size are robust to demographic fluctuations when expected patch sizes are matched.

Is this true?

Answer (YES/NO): YES